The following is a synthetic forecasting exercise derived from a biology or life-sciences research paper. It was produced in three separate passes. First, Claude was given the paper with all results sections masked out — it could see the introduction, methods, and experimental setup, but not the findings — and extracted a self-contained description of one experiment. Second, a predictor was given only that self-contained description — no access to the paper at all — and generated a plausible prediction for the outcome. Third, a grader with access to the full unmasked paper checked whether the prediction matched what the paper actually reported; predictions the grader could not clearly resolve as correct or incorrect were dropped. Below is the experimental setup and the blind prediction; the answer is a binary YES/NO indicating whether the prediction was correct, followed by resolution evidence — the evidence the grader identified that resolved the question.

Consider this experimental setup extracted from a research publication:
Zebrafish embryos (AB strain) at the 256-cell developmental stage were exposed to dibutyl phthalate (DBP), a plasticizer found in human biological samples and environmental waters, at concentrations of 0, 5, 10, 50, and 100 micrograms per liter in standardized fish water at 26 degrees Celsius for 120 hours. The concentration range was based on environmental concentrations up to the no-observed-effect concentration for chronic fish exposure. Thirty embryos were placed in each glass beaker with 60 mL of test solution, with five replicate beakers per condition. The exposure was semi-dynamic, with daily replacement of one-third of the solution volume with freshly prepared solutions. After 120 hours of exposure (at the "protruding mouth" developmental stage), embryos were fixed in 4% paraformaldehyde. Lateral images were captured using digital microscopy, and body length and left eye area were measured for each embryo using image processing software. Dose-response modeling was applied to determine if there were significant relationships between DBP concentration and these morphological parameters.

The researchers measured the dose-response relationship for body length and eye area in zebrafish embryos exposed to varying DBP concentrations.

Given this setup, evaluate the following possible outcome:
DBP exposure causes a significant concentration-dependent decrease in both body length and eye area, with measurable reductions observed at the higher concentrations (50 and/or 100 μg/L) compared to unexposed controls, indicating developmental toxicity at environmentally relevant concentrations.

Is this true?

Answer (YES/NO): YES